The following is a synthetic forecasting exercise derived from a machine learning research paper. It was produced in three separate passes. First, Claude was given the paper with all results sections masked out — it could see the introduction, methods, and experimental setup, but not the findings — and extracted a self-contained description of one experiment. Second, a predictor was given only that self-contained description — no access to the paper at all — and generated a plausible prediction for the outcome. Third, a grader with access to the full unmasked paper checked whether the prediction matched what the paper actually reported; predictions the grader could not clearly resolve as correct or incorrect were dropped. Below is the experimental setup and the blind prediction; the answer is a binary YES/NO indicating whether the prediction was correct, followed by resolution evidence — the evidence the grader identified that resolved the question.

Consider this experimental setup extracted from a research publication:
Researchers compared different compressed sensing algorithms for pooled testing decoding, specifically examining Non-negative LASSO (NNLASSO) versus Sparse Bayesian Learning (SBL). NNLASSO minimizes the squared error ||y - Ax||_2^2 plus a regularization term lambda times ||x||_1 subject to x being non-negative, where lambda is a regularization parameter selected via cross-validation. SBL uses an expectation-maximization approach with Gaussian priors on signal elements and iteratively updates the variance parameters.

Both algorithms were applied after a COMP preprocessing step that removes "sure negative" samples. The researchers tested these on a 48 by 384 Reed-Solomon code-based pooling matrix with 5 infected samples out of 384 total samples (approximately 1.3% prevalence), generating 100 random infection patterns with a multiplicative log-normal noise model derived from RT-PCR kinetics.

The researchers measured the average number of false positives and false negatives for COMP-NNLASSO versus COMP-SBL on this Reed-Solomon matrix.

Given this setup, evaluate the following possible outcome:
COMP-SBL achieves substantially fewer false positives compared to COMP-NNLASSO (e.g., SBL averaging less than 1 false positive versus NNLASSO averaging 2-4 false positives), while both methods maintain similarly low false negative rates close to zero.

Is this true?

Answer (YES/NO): NO